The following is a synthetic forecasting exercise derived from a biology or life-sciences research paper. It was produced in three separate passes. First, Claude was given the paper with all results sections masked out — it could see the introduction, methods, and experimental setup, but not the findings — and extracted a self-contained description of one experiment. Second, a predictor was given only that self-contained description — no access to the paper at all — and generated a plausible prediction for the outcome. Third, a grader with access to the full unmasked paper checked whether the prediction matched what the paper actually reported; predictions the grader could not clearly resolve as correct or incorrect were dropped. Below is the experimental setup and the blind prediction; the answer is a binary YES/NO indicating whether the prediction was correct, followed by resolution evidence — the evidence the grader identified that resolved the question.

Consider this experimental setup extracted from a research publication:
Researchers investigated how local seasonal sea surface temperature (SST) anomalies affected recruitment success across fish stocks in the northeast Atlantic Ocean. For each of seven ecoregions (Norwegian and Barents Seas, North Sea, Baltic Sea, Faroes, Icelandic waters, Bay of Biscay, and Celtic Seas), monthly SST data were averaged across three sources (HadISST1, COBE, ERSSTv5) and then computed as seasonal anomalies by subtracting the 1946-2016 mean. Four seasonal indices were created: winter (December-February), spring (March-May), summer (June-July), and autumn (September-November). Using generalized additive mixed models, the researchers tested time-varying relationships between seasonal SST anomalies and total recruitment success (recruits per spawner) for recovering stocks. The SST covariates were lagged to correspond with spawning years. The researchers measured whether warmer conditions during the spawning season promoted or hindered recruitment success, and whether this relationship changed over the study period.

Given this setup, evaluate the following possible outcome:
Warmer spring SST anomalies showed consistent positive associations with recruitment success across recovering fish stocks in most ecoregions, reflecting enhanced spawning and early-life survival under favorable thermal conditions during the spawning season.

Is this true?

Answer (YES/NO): NO